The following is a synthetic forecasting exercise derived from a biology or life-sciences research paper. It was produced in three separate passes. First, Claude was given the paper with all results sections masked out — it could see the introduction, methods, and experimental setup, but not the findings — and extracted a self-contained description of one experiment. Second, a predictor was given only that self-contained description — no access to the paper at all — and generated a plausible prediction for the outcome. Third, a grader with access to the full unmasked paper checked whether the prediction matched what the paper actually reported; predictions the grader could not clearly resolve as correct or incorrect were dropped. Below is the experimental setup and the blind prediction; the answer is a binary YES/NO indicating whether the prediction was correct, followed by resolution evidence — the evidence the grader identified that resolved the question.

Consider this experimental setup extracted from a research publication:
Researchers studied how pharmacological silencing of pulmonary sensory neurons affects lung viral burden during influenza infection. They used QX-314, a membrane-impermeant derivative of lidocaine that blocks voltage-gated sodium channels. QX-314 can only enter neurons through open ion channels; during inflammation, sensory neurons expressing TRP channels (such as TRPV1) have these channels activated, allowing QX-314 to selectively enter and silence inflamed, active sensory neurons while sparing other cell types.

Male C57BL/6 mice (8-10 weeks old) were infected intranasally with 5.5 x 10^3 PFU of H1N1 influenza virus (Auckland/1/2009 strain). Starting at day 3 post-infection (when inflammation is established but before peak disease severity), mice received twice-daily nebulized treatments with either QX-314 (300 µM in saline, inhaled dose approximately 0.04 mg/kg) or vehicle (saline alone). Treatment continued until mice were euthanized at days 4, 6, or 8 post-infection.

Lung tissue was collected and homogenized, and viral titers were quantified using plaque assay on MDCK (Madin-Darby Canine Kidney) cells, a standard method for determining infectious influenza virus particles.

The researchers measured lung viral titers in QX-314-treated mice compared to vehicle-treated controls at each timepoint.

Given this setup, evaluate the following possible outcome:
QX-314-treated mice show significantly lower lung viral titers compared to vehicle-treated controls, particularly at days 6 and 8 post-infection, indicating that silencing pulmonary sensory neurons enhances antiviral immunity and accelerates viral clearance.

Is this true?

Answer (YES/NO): NO